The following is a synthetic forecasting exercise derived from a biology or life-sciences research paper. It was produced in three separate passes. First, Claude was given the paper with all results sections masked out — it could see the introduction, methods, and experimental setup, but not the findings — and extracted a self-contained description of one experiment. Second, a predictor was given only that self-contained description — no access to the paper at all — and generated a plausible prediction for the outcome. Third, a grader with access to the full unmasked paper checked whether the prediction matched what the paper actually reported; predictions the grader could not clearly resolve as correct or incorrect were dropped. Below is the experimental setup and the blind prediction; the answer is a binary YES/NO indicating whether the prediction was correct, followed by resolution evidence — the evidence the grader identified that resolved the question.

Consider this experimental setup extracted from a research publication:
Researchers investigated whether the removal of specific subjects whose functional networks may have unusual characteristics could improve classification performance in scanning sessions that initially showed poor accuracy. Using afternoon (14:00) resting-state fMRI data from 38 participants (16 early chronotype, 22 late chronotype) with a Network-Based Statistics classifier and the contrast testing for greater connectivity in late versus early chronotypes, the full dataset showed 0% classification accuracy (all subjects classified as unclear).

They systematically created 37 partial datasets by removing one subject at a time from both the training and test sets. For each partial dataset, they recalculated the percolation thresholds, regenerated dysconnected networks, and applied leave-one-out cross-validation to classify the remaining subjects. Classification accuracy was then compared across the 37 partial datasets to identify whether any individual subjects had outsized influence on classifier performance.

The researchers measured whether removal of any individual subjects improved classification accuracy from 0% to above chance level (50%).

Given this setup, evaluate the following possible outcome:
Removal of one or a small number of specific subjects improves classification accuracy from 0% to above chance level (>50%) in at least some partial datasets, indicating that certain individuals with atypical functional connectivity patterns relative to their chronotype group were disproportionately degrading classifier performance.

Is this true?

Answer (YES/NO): YES